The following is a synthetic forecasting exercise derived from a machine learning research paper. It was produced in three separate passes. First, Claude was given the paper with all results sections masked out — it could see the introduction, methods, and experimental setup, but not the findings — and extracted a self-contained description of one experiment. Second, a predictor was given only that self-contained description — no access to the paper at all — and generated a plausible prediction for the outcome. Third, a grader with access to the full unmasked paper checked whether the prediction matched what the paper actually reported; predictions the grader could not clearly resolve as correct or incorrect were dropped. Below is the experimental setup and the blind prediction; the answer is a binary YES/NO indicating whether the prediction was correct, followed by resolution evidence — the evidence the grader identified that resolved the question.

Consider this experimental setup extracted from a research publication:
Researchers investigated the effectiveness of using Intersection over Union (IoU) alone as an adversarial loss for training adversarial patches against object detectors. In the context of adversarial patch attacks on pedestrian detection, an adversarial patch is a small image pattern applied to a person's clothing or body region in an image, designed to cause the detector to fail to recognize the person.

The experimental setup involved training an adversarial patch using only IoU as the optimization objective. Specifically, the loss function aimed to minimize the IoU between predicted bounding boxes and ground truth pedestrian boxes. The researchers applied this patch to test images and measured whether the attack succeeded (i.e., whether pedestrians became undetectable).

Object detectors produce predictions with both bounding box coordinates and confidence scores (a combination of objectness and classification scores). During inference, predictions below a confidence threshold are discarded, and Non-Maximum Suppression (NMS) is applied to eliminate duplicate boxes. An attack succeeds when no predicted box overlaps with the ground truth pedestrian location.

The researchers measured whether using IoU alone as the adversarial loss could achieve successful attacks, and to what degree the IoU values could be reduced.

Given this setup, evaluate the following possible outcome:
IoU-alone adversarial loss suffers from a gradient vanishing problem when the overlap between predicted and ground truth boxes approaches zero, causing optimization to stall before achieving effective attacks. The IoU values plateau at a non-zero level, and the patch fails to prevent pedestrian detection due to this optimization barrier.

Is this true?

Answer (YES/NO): NO